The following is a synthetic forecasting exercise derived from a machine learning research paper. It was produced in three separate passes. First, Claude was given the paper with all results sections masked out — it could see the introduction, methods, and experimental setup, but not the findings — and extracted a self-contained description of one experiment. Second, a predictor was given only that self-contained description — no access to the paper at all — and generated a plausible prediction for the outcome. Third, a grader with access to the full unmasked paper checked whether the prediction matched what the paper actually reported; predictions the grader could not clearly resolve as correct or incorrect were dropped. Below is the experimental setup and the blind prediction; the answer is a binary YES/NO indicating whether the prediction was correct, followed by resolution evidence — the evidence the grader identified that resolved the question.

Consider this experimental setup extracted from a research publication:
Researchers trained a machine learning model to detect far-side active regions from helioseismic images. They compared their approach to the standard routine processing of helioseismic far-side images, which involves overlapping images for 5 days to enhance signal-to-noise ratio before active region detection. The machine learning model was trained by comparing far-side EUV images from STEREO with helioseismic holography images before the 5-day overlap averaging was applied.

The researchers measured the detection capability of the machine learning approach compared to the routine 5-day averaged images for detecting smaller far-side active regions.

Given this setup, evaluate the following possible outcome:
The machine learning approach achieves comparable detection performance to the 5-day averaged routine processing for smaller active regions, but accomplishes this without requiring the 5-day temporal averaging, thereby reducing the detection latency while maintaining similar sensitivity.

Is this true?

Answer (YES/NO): NO